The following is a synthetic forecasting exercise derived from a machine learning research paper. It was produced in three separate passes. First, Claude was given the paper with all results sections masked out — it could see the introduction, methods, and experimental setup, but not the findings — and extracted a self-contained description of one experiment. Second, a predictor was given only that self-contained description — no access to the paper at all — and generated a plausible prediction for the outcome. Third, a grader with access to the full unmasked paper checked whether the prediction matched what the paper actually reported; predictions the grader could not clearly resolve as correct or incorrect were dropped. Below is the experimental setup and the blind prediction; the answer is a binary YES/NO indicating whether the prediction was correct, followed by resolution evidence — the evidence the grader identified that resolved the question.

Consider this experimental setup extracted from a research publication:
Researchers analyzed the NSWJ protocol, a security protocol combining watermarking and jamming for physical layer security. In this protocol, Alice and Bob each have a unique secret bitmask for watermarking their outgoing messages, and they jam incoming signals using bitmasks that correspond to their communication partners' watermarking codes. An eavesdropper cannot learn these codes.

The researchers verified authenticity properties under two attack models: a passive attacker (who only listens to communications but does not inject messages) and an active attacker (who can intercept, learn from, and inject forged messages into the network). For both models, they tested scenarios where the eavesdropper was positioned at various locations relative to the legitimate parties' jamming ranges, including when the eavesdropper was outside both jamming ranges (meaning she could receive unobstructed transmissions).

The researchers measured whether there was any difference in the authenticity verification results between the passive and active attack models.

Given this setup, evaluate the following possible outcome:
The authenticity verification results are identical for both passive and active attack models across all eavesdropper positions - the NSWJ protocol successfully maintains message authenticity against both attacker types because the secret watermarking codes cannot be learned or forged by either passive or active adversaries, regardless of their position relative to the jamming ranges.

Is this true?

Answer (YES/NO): YES